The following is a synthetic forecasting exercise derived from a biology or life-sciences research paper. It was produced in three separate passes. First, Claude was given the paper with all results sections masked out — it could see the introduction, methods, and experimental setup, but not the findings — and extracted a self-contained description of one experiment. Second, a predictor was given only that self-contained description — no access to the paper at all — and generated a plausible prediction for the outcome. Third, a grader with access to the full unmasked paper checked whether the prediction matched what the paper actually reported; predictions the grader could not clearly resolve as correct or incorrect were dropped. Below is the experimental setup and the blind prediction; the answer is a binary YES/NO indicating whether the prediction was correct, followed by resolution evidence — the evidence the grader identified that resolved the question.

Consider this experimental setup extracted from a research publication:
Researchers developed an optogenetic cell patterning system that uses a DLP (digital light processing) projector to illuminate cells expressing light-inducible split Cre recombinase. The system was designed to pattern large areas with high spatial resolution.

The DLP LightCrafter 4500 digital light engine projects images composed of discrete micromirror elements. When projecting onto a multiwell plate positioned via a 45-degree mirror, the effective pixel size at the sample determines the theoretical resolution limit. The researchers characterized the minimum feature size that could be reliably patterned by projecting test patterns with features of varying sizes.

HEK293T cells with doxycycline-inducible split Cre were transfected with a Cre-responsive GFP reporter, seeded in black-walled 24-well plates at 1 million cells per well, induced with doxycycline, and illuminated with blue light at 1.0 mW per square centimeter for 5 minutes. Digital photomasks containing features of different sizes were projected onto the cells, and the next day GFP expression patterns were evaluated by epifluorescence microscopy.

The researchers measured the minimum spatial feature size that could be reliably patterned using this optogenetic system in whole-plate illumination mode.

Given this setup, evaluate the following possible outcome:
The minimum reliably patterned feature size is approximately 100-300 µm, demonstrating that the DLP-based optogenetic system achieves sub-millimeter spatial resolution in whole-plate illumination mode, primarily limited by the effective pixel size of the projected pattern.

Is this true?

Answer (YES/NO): YES